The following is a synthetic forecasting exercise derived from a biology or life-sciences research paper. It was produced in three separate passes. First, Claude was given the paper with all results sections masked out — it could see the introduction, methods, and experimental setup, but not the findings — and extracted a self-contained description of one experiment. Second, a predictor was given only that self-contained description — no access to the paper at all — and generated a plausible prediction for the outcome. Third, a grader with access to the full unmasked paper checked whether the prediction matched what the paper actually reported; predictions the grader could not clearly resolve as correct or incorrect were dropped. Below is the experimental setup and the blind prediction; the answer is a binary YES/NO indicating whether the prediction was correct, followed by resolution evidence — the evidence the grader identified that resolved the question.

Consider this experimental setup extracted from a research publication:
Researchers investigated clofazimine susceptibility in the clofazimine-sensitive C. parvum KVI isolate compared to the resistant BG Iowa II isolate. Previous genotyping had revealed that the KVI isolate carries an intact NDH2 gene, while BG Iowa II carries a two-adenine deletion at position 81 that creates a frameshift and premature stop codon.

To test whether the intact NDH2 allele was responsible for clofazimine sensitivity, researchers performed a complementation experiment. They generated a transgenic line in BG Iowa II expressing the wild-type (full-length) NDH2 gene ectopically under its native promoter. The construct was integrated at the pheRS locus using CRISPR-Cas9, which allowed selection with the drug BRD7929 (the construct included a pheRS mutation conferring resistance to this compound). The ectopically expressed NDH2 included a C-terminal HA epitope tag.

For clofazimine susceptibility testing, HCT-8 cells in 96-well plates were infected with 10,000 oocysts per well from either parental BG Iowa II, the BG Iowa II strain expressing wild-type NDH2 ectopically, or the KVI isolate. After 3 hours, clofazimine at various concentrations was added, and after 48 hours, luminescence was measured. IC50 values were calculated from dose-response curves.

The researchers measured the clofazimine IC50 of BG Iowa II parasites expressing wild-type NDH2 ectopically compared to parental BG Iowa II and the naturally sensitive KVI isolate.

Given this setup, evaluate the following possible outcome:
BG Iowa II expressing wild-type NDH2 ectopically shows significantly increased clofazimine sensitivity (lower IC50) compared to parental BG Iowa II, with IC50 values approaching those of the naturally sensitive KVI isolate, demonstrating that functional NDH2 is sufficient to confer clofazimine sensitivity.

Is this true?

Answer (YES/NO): YES